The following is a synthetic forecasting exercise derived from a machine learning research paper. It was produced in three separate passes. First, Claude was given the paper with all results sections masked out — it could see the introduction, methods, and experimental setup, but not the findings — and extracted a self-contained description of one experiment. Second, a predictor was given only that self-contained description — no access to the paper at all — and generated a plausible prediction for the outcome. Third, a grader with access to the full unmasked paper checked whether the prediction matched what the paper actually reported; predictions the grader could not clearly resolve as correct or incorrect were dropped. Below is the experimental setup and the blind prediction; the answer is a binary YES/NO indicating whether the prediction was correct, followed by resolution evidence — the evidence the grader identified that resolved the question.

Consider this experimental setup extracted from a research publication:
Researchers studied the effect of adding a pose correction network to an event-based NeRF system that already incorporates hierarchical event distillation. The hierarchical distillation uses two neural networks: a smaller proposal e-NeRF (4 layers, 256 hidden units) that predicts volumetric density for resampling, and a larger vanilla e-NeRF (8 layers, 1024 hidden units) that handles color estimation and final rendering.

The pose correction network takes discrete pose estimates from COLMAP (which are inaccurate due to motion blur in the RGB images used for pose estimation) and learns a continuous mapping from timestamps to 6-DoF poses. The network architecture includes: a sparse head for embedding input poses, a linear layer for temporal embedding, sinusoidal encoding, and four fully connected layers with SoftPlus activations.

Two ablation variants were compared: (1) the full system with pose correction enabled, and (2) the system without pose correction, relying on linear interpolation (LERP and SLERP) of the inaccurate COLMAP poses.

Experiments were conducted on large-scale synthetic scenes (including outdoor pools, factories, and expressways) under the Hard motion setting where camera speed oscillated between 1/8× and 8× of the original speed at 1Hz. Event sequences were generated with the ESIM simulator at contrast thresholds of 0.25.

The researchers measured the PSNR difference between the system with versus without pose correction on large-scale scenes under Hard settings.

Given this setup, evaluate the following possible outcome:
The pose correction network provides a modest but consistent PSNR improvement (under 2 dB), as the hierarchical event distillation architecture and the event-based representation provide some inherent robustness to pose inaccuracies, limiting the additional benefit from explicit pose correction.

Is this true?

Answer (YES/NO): YES